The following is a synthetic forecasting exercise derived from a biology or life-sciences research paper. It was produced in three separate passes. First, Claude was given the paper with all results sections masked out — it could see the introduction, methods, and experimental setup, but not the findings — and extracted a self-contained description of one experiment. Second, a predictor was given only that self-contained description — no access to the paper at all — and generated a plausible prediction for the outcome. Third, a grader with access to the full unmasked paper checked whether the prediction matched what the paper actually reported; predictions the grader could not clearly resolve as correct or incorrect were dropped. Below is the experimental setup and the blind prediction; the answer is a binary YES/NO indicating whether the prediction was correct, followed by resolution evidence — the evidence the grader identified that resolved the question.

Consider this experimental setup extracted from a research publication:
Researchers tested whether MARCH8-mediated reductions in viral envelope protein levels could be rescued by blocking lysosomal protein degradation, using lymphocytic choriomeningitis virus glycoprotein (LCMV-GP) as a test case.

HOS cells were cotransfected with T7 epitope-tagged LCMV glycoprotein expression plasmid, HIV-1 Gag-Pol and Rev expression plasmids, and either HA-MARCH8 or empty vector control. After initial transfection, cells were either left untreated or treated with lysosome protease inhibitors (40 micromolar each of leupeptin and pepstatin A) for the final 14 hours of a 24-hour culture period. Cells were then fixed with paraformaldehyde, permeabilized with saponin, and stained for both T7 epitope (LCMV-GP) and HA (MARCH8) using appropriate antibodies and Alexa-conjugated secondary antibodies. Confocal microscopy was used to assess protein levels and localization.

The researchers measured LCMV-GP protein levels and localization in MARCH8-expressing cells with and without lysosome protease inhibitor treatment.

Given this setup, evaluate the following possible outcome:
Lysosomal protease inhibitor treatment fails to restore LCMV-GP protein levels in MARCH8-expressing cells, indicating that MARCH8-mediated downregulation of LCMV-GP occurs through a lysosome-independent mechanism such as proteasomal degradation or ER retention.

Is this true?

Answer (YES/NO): NO